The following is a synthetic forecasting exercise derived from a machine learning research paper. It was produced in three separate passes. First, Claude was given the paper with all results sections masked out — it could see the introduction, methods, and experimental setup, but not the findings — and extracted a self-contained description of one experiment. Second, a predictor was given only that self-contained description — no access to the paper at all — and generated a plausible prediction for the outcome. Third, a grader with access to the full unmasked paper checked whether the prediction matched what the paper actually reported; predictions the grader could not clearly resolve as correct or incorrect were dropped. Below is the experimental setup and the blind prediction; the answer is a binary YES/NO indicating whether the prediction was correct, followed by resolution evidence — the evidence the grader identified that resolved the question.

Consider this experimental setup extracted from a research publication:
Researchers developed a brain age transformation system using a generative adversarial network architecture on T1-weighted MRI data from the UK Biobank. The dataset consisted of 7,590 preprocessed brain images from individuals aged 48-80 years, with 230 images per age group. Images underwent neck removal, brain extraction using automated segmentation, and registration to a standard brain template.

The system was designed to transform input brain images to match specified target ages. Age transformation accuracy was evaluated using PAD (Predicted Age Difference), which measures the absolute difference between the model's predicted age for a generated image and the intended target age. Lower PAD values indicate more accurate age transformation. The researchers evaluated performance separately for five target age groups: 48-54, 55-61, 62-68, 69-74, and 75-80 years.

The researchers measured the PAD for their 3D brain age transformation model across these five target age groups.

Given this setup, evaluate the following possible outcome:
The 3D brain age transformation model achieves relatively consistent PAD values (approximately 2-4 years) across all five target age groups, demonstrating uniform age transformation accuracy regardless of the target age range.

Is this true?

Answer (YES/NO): NO